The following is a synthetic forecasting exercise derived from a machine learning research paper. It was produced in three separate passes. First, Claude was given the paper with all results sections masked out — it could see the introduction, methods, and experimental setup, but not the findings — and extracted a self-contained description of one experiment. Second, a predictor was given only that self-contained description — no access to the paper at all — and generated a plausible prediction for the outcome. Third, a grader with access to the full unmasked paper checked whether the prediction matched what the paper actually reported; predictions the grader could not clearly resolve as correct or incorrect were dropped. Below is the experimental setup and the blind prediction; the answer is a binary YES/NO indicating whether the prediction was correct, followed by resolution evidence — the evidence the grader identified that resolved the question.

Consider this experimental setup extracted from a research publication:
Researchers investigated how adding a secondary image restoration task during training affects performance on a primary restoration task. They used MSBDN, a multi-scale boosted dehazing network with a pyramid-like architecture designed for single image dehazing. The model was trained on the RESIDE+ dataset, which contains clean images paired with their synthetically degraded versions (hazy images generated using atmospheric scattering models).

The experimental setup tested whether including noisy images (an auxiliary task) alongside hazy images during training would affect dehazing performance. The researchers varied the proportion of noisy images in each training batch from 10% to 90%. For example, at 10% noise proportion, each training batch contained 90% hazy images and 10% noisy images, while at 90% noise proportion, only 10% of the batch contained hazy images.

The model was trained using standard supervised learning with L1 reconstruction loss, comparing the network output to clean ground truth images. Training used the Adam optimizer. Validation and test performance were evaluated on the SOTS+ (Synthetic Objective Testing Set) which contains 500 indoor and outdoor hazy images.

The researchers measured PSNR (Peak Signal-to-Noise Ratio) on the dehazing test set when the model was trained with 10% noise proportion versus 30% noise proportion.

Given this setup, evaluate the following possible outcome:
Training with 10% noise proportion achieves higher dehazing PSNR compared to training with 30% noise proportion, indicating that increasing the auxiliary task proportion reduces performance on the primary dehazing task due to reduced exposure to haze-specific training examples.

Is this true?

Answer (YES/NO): YES